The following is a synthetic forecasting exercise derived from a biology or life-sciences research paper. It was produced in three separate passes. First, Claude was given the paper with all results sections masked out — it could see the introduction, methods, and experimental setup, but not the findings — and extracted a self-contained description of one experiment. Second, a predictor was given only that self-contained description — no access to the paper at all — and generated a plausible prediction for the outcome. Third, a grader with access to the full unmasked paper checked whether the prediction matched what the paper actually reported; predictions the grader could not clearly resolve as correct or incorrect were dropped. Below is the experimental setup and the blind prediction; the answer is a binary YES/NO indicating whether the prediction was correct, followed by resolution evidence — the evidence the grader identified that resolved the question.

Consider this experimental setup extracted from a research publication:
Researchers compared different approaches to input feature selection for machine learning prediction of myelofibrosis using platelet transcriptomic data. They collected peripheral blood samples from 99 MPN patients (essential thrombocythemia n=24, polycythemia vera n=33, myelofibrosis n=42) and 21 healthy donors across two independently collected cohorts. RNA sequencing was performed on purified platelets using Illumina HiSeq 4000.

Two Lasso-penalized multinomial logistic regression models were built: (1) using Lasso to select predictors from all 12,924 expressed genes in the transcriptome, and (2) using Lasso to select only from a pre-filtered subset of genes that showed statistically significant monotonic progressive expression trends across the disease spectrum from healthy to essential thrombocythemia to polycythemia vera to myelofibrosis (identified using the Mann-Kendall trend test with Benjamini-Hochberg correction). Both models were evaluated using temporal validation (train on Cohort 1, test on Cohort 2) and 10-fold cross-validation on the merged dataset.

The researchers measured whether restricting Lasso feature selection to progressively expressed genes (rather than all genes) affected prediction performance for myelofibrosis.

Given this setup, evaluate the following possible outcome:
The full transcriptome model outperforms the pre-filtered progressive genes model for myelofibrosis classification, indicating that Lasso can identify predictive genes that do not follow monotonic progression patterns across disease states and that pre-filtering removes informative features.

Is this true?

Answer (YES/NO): NO